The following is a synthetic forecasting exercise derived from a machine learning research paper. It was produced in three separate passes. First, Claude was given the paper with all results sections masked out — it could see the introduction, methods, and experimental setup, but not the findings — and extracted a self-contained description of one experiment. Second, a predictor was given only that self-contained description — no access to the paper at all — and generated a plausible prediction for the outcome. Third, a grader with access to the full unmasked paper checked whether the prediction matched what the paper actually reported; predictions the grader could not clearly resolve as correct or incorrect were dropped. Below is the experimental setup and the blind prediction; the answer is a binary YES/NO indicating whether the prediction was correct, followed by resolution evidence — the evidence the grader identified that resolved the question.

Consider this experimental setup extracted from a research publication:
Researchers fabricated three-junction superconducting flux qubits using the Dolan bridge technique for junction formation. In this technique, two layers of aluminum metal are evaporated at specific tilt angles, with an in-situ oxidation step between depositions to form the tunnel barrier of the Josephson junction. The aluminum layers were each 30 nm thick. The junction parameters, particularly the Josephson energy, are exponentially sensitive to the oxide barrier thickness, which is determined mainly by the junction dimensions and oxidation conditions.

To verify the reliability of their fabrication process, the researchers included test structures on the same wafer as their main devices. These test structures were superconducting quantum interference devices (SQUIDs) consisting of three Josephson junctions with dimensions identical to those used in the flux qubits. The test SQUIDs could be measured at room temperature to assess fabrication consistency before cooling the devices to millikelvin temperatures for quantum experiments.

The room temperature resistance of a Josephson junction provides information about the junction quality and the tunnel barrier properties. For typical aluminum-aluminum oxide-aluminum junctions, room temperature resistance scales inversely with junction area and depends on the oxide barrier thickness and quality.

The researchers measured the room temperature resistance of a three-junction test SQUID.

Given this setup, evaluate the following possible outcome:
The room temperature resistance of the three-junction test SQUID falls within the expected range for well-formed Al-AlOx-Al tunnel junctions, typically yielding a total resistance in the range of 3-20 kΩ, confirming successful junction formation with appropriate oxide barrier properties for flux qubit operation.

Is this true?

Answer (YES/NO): YES